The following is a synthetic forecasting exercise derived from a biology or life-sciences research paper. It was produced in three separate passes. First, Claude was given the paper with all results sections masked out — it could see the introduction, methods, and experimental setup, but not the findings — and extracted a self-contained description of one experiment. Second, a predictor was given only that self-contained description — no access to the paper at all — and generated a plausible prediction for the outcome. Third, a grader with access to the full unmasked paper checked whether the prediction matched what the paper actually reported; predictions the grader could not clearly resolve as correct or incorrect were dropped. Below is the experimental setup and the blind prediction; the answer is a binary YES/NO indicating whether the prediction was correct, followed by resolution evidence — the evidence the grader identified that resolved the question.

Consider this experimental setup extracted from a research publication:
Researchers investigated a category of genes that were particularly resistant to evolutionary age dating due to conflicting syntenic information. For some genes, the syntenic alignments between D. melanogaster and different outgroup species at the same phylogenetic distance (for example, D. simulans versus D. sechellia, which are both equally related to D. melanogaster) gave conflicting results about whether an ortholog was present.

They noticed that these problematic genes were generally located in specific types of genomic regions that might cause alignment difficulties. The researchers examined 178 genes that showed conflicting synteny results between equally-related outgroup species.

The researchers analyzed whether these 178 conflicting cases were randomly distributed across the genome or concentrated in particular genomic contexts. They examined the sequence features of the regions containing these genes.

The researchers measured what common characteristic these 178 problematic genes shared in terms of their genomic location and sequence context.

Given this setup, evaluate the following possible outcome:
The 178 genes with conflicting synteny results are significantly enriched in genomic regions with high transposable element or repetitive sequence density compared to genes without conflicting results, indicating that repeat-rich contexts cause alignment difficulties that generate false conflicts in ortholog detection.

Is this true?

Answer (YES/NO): YES